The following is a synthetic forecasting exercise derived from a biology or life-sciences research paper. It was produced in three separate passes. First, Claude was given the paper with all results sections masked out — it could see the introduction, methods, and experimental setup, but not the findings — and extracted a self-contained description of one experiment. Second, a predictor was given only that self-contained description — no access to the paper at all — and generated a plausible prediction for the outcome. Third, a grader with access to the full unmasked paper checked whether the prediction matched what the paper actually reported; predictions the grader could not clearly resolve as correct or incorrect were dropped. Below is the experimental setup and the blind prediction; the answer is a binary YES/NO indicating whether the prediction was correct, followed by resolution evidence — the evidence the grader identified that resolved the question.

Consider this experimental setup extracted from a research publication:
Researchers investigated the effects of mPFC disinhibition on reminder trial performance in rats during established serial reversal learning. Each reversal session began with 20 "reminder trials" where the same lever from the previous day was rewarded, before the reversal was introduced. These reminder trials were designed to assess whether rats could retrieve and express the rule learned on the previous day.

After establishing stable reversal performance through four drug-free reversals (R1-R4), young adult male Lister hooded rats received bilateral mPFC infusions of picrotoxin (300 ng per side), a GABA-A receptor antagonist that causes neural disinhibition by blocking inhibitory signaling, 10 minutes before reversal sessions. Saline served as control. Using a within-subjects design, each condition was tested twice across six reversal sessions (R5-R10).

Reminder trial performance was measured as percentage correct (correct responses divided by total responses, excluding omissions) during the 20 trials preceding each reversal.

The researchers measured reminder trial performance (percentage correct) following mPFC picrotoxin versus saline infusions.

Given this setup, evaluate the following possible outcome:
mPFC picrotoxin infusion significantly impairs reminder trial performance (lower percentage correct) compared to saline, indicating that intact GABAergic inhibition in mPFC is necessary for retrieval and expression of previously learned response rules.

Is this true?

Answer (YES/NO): YES